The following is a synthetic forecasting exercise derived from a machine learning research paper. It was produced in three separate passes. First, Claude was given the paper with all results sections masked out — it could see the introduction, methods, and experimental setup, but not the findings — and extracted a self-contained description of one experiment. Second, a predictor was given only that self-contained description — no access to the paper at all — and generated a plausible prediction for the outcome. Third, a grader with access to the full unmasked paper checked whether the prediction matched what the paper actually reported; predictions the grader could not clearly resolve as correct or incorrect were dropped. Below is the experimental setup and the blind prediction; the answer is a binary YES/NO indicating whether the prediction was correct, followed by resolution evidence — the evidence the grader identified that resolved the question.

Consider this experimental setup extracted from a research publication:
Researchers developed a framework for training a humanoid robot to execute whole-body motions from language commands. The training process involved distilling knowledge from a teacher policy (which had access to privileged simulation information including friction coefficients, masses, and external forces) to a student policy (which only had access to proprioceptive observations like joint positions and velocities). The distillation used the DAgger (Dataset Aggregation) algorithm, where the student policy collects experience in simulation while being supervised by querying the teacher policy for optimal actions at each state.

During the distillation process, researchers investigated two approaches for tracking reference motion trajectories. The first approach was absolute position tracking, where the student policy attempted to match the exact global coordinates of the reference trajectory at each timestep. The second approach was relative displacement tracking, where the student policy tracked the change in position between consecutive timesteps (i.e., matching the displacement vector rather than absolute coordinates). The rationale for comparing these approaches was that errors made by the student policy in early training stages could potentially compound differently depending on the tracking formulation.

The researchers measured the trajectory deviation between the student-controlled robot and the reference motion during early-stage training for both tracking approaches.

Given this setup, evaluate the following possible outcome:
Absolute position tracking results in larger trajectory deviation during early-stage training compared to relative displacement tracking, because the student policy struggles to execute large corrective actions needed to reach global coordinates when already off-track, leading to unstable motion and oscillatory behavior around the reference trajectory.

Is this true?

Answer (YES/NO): YES